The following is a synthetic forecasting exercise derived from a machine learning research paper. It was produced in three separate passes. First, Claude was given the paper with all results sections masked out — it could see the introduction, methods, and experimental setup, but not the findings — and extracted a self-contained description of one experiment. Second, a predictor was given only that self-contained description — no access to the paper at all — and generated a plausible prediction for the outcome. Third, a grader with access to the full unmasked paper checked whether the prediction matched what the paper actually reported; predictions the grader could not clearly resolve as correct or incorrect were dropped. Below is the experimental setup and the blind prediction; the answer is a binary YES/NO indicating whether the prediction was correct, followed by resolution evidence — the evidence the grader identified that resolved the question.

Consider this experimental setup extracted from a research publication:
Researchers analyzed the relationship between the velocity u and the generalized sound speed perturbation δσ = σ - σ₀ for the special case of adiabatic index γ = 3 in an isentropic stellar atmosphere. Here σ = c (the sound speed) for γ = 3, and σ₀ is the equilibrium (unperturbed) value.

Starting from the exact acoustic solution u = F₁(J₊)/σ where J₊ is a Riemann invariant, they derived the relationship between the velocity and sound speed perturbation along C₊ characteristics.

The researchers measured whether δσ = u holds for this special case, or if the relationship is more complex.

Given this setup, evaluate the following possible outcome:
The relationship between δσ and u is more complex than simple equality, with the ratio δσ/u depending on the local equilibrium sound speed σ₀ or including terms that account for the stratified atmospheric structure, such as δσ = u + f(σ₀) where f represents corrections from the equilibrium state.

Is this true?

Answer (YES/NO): NO